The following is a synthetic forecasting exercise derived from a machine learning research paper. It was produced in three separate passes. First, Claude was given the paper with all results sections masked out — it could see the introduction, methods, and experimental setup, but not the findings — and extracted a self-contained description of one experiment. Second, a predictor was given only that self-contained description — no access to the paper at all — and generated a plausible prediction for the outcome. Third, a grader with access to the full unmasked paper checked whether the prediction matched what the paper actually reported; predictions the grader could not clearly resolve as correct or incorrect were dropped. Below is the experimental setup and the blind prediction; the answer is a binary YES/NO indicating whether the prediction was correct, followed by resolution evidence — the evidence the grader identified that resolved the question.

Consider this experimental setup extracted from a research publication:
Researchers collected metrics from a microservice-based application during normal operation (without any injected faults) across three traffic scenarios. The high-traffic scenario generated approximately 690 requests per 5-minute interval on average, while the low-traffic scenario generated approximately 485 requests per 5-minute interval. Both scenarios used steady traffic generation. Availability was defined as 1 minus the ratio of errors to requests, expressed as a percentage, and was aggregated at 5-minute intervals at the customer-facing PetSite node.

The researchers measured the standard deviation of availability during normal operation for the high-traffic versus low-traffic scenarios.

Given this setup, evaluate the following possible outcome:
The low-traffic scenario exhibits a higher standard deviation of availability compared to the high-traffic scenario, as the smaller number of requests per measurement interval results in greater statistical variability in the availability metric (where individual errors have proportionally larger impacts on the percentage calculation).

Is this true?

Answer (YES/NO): YES